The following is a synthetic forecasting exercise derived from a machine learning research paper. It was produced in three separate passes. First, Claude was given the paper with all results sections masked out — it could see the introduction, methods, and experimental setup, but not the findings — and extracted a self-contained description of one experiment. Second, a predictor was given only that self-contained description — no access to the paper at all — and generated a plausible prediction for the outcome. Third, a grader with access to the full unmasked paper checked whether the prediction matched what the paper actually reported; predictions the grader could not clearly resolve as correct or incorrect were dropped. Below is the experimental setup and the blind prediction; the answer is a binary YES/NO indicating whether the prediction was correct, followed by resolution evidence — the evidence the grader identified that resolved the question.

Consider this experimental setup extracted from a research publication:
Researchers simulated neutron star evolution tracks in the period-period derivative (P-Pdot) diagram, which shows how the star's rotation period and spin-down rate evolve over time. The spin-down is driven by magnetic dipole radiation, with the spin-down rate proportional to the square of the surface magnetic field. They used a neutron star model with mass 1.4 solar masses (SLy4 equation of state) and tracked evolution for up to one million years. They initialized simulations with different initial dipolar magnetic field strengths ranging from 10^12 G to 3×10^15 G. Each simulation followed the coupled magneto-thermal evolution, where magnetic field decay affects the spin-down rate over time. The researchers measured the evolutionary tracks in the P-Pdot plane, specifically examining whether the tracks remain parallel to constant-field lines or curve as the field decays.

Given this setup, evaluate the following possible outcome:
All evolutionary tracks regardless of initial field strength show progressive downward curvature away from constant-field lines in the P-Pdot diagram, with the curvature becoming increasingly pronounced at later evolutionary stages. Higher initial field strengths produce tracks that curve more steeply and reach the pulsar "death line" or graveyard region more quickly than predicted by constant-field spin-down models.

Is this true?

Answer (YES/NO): NO